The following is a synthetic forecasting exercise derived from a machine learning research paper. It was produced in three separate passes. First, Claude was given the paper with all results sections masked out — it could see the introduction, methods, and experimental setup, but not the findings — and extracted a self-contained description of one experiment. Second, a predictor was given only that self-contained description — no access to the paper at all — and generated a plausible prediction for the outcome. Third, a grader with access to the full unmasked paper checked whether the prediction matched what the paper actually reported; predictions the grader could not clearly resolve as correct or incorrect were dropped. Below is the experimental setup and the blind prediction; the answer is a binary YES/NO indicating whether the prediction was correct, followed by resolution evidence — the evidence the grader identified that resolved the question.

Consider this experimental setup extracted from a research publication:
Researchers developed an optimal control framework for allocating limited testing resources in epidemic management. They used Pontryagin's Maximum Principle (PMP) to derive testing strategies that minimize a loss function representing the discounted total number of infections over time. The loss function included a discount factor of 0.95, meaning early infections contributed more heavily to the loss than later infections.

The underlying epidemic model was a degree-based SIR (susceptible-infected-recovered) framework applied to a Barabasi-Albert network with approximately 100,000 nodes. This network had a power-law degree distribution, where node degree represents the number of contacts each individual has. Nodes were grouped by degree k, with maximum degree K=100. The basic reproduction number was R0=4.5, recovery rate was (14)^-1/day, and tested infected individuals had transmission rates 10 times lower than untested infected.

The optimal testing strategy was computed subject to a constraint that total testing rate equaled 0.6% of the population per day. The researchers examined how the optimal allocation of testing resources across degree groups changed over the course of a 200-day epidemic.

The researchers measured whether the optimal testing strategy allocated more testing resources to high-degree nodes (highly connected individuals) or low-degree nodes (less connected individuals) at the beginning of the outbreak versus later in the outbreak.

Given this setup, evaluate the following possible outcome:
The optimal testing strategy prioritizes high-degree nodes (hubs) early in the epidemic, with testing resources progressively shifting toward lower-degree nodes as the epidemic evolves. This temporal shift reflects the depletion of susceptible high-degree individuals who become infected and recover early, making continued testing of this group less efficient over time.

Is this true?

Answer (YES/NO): YES